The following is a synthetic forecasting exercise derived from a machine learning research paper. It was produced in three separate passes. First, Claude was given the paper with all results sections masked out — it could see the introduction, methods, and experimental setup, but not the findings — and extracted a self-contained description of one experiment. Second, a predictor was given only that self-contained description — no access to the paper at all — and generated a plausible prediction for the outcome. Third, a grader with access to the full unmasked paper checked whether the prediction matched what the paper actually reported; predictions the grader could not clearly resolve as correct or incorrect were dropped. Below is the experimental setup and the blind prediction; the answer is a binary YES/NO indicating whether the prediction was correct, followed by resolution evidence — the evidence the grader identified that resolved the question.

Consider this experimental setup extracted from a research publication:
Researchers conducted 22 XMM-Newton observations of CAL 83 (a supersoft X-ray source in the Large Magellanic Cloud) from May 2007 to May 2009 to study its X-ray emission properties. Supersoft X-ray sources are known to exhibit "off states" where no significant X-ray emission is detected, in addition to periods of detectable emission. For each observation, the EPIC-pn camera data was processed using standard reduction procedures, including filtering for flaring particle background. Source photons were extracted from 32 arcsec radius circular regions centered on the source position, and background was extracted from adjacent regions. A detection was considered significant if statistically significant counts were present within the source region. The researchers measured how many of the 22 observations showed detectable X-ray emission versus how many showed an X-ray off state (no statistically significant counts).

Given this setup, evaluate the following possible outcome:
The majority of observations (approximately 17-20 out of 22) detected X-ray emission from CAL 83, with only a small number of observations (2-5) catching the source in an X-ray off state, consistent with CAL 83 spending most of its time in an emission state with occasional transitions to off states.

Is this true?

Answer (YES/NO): YES